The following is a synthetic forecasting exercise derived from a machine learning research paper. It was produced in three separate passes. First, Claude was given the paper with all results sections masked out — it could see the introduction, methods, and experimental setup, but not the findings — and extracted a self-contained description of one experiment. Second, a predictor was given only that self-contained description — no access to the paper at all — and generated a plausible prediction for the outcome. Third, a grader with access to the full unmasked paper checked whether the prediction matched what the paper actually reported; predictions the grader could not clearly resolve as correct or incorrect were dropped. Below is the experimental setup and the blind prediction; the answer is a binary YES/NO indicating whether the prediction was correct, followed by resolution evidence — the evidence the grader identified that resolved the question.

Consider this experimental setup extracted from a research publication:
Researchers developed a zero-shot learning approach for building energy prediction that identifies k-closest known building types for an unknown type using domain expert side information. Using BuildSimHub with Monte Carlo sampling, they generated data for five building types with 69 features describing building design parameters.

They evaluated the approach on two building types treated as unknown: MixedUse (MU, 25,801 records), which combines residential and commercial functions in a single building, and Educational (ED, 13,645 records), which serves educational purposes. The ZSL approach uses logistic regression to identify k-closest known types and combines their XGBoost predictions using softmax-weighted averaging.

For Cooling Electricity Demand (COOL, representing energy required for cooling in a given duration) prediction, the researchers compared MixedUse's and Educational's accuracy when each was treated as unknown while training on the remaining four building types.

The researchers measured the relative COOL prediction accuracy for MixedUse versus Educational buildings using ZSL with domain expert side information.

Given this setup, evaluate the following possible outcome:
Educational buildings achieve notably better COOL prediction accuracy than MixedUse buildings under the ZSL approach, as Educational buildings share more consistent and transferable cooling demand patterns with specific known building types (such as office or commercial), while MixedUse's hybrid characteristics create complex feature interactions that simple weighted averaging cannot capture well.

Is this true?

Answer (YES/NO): YES